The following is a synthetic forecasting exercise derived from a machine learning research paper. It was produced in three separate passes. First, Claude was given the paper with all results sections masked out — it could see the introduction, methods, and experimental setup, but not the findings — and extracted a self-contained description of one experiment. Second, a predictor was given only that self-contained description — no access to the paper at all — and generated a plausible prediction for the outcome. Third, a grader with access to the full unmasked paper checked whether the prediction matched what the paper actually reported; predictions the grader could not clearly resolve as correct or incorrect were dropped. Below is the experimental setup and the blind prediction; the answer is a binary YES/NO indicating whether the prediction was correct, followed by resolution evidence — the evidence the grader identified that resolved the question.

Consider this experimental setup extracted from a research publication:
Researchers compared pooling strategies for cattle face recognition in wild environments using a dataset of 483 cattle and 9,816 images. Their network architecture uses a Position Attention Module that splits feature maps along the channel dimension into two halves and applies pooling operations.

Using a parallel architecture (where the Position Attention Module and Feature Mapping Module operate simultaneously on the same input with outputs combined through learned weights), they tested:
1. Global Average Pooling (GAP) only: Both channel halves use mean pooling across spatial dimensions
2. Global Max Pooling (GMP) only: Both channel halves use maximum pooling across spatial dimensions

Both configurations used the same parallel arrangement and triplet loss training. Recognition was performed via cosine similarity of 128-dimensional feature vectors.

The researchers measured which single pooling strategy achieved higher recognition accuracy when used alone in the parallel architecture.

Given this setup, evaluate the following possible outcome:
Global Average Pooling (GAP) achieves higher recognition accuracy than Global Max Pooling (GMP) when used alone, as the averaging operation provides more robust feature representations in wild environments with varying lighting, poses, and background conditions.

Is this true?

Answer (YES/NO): NO